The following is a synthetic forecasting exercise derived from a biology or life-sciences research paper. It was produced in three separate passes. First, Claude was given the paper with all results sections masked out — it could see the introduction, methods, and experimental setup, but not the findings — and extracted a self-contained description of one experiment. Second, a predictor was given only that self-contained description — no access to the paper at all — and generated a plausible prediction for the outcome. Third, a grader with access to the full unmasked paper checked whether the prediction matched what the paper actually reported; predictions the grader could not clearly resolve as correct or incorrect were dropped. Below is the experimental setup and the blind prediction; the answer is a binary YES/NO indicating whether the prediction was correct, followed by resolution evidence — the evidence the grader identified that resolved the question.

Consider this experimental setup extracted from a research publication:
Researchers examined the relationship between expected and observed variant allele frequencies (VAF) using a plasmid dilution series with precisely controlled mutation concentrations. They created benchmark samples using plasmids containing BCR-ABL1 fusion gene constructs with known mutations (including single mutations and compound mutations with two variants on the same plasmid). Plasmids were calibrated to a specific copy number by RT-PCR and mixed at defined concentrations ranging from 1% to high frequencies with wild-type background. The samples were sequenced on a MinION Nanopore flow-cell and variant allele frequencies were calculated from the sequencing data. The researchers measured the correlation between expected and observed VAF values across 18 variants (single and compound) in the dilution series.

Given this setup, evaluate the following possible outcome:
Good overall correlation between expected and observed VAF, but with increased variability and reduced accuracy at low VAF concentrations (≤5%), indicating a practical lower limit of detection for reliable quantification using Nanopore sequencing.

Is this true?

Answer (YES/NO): NO